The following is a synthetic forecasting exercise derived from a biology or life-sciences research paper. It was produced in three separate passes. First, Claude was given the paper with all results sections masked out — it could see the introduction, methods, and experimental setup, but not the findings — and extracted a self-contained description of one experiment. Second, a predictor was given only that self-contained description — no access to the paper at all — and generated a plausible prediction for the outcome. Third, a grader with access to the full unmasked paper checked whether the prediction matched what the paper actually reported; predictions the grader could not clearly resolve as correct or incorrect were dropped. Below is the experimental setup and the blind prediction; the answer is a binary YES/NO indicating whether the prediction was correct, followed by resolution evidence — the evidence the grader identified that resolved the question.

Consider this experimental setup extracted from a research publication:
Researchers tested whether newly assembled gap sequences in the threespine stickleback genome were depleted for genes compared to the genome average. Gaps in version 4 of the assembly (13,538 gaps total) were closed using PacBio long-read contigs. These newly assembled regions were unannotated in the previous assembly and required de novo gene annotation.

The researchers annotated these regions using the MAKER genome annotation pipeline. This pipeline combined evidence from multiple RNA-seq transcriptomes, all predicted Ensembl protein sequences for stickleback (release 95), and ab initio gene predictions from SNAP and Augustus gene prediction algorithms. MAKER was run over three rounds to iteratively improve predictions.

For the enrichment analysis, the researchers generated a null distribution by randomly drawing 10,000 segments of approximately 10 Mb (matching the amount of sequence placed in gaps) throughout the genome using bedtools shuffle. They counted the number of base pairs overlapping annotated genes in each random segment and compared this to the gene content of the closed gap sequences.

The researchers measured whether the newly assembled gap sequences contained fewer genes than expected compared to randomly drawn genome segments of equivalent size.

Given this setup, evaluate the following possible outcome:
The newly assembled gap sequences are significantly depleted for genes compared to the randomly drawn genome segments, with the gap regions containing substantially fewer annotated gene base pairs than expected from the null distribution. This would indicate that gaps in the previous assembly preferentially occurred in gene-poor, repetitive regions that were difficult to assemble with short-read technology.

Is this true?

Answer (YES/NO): NO